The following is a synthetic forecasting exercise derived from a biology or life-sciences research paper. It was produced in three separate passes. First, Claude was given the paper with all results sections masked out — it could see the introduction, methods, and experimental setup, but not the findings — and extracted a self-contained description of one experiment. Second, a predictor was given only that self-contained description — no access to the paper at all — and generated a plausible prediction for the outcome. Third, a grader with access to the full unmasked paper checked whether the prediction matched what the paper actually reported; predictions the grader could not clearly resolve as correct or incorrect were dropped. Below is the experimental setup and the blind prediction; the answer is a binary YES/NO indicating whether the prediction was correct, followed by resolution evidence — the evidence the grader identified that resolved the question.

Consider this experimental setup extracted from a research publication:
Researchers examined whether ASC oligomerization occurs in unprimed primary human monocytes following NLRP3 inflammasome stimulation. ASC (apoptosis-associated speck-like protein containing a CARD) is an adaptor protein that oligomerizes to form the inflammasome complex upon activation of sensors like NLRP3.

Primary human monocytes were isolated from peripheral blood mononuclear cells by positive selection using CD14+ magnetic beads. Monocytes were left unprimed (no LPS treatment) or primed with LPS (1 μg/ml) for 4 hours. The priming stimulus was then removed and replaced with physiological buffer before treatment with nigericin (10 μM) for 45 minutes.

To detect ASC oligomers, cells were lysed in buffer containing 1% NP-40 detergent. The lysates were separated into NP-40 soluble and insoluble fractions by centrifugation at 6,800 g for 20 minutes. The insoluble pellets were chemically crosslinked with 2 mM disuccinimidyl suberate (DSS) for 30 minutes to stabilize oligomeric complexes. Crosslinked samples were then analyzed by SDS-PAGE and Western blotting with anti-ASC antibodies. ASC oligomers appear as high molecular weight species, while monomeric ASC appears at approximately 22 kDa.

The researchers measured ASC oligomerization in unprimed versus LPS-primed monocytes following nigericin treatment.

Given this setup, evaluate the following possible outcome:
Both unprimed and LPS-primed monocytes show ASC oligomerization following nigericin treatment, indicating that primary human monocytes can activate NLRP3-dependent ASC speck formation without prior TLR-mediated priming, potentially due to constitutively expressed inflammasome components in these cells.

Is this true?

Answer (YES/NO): YES